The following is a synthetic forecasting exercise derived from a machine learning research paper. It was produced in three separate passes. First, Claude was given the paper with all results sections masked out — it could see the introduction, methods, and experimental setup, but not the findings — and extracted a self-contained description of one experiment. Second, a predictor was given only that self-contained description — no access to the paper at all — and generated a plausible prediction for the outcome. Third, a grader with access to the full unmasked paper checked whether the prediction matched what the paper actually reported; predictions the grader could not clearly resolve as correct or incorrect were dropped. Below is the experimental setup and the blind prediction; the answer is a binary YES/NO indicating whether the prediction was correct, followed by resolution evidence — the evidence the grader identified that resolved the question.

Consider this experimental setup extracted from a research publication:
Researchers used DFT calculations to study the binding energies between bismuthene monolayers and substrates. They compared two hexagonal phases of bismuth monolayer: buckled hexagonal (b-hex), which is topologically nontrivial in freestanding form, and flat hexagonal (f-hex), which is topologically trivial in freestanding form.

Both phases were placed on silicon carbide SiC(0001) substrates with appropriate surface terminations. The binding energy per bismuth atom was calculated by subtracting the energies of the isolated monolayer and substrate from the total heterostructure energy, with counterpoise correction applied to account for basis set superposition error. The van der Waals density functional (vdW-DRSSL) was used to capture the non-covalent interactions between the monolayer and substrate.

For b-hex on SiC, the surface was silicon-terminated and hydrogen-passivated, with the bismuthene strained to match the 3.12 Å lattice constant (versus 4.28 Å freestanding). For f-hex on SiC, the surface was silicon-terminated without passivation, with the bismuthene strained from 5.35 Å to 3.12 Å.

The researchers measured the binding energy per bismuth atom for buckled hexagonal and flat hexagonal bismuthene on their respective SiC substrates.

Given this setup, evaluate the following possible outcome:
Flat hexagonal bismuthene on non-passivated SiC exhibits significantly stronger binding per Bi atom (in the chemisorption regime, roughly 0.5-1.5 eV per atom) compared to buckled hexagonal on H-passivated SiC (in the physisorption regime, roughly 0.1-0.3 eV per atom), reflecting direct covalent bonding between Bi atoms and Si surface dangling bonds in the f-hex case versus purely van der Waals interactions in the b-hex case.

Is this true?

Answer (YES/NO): NO